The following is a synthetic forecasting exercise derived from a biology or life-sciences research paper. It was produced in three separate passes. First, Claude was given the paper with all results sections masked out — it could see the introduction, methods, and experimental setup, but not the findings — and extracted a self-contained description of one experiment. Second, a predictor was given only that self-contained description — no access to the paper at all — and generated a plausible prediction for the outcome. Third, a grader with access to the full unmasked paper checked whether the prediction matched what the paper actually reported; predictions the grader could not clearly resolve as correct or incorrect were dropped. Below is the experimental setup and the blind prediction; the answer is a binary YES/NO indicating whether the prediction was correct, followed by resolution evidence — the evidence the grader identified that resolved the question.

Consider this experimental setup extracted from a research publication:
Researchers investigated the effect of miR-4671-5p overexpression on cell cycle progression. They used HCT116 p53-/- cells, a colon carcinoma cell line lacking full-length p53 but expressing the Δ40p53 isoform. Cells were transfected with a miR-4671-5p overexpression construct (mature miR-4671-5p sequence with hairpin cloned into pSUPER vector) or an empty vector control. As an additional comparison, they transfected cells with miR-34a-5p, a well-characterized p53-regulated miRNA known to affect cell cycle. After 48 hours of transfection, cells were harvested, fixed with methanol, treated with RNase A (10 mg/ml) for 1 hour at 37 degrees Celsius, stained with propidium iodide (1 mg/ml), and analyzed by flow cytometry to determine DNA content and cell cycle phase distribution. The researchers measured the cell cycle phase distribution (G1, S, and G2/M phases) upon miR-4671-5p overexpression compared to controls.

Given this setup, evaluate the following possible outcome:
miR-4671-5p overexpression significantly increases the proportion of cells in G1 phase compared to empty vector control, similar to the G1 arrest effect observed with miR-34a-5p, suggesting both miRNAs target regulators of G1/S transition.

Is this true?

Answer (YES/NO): NO